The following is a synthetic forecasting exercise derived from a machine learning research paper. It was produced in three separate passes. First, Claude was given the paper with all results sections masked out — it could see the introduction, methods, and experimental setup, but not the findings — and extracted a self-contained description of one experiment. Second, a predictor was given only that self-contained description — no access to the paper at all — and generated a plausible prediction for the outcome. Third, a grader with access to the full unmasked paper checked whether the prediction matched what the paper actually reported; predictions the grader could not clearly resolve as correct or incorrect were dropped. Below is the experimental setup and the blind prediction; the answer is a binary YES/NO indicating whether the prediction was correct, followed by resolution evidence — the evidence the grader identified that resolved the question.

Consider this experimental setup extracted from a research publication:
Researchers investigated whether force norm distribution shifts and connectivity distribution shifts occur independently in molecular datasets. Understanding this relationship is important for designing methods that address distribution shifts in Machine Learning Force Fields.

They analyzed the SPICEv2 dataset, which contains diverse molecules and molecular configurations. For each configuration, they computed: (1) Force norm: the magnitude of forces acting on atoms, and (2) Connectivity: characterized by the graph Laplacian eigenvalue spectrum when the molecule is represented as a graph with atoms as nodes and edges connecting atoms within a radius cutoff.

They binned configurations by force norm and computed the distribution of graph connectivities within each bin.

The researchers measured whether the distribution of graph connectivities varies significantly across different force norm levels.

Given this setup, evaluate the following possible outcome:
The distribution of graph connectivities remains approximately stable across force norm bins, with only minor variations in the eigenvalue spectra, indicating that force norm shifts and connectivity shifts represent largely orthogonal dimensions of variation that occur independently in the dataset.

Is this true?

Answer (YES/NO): YES